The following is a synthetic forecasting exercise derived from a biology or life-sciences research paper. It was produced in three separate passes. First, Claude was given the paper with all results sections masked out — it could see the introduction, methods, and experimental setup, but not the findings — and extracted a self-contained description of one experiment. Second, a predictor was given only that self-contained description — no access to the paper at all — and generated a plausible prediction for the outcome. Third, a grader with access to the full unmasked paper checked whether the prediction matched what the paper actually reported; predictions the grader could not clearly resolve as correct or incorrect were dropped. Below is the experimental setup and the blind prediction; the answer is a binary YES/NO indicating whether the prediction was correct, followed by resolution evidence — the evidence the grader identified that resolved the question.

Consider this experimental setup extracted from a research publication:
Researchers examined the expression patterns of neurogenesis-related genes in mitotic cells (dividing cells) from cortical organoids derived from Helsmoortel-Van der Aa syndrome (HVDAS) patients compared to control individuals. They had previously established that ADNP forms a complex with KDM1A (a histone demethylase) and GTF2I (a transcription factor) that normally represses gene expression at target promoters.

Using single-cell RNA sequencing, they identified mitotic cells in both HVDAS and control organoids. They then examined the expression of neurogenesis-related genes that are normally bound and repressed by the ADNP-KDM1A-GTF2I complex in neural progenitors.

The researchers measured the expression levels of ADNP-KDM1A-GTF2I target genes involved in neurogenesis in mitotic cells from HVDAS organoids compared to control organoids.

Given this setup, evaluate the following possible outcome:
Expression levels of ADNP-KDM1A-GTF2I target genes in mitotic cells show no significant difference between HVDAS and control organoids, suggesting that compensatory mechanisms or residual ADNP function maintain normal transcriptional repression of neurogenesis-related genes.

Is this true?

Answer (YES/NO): NO